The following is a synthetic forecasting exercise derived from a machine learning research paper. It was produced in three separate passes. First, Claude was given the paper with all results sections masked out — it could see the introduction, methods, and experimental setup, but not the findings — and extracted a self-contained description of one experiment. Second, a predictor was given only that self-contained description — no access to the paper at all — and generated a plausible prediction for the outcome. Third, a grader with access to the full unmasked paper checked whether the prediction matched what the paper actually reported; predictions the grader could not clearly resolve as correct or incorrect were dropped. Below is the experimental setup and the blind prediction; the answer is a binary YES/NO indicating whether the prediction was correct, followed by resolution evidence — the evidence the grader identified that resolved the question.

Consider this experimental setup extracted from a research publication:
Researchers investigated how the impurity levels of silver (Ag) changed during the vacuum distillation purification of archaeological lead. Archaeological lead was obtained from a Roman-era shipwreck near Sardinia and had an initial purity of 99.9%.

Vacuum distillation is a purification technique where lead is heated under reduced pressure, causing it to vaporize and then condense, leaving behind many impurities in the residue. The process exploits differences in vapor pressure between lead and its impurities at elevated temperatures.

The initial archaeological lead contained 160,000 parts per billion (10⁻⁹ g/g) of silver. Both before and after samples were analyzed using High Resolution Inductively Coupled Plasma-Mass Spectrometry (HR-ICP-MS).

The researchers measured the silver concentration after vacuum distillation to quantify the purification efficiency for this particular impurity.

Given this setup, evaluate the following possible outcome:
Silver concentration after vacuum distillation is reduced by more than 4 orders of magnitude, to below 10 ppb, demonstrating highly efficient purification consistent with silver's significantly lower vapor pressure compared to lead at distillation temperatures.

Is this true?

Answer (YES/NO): NO